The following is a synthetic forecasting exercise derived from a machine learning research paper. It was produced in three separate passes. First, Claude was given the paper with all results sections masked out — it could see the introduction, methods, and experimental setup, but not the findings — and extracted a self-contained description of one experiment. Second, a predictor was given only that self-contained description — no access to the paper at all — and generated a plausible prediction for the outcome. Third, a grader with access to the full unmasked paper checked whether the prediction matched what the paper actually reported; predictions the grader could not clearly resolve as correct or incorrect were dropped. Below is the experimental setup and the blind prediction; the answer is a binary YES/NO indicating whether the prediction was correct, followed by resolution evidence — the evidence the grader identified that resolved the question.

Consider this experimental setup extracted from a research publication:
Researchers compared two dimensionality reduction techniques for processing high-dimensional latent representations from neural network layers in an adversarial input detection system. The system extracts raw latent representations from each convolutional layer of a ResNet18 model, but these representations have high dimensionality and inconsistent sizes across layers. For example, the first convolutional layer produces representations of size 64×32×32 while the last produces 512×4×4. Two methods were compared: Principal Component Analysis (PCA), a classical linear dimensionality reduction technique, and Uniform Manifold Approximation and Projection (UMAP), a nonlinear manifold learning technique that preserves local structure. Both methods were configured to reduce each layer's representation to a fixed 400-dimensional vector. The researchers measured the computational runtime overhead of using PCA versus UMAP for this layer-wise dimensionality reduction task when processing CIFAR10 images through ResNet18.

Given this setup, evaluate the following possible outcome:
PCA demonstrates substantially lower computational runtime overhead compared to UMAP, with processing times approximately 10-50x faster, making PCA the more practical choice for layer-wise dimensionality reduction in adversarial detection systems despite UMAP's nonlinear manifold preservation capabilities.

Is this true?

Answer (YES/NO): NO